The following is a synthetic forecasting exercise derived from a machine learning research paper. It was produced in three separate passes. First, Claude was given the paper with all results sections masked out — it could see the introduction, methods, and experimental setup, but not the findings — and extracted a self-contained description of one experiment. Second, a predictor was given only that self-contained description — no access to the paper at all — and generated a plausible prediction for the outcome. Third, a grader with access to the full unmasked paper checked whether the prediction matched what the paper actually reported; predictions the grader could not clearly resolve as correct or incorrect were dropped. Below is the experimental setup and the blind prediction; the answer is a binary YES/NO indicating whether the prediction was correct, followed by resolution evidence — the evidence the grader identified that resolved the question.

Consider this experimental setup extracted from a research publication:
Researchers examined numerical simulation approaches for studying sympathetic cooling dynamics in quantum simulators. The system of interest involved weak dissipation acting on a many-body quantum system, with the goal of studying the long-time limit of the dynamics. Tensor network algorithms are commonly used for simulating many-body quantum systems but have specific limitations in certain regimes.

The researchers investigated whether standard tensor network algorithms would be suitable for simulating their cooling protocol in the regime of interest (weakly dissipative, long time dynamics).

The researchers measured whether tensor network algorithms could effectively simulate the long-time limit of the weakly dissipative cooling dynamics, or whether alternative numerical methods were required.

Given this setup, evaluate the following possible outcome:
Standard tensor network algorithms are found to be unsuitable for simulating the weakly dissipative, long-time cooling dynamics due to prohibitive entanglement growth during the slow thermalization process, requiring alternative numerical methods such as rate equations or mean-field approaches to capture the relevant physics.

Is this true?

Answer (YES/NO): NO